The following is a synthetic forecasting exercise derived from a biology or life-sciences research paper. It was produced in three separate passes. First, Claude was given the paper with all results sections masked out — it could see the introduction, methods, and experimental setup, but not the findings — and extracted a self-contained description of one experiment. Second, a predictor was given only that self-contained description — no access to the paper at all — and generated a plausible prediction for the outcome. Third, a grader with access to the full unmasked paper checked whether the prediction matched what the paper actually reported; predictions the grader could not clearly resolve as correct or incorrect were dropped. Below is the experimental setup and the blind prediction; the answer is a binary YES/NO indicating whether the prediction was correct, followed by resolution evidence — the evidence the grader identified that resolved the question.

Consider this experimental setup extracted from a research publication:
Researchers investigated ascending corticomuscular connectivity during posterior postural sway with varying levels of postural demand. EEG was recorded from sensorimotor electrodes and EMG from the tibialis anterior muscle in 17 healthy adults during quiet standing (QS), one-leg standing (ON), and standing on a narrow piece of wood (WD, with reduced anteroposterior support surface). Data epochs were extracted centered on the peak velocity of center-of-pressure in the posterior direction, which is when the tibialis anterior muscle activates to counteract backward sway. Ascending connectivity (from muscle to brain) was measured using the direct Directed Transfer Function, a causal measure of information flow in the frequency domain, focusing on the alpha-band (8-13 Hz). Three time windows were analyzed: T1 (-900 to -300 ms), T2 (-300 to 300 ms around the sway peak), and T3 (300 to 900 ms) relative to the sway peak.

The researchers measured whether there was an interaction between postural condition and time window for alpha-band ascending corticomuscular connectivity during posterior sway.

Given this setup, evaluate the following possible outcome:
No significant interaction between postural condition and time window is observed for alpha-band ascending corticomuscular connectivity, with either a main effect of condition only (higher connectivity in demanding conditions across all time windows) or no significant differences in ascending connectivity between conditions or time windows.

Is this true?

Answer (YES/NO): NO